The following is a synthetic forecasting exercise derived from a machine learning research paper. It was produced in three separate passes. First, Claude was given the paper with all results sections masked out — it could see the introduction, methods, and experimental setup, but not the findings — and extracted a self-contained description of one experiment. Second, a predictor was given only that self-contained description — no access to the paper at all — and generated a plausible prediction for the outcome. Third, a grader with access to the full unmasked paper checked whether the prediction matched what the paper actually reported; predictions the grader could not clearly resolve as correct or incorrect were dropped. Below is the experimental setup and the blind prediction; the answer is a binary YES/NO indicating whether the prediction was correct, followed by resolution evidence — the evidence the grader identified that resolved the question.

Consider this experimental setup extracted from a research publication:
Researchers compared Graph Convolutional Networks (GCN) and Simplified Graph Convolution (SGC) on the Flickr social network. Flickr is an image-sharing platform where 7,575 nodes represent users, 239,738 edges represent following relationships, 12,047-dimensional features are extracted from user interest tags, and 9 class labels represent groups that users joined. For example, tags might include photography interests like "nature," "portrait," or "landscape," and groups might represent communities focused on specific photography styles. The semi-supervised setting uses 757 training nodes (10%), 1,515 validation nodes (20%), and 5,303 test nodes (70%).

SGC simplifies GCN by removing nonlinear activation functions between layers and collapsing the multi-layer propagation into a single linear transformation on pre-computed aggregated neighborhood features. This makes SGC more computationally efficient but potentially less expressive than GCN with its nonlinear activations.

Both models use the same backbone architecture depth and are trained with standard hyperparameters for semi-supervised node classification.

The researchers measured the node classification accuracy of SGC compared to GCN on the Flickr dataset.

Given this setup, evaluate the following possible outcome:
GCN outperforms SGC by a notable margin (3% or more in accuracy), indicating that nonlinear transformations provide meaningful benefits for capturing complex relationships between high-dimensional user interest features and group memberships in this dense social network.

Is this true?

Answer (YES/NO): YES